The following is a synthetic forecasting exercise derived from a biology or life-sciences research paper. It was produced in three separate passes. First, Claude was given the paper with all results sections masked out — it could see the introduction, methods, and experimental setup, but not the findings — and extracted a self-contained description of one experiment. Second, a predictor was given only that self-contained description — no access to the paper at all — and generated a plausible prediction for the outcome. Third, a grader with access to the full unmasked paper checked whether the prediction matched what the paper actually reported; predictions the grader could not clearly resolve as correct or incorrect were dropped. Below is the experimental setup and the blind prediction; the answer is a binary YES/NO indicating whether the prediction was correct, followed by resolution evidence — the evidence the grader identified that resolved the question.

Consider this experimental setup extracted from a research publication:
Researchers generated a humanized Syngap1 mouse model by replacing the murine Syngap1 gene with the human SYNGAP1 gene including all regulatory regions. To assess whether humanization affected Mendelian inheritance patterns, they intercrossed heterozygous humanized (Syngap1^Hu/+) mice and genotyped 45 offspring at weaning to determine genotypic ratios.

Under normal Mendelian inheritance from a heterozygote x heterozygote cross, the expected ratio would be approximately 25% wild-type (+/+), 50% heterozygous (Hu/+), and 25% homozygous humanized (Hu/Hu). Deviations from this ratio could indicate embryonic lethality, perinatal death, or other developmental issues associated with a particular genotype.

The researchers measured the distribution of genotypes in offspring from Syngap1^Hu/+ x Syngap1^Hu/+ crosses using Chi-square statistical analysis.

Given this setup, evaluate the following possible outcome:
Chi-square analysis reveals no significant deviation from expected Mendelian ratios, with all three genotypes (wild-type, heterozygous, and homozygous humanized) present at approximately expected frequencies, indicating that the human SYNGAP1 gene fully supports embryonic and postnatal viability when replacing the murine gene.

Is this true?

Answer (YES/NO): YES